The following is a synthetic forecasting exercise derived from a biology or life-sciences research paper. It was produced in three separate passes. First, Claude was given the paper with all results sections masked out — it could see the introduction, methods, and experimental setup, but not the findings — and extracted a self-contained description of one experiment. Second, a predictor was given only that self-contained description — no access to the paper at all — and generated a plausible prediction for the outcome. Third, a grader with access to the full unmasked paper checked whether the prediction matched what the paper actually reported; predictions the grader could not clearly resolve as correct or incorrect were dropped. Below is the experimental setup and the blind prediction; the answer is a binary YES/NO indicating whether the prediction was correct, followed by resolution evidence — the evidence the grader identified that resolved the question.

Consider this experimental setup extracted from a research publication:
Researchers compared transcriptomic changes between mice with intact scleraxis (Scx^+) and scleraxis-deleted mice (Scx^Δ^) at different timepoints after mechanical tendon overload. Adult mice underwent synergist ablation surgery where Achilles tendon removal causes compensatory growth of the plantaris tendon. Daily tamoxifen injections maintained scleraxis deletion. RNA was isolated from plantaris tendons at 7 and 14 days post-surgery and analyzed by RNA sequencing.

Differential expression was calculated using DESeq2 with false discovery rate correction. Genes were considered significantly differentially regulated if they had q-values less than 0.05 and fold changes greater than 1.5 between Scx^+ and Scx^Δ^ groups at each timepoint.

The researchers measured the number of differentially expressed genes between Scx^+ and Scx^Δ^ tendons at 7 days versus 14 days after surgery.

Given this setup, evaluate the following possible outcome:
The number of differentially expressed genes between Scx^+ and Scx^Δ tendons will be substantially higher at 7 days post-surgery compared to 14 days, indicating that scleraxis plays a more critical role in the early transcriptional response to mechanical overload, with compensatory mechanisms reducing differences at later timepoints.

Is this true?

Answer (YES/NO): YES